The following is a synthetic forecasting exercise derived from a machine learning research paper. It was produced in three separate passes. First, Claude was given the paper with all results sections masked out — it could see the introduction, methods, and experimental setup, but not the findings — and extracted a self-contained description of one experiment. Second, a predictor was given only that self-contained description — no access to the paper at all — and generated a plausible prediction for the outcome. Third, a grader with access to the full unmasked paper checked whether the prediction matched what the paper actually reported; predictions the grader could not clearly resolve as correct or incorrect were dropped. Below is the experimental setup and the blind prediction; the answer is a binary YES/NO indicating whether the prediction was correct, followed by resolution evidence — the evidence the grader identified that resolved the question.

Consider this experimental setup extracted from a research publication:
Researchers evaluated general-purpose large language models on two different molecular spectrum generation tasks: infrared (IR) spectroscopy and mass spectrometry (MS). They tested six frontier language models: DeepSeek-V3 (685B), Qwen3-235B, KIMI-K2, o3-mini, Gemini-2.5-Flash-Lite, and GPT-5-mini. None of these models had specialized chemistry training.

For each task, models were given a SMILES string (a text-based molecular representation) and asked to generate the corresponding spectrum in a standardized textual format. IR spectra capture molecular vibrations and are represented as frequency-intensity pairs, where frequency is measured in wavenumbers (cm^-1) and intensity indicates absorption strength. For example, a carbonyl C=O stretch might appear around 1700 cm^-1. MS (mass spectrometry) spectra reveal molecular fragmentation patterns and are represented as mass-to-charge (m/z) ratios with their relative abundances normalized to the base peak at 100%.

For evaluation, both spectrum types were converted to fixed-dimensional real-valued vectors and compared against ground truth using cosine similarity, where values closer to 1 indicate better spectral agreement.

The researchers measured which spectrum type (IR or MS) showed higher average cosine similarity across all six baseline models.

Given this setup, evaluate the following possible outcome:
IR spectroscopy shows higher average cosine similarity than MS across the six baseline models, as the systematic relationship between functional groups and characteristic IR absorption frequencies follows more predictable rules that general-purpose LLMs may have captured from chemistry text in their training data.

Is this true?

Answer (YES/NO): YES